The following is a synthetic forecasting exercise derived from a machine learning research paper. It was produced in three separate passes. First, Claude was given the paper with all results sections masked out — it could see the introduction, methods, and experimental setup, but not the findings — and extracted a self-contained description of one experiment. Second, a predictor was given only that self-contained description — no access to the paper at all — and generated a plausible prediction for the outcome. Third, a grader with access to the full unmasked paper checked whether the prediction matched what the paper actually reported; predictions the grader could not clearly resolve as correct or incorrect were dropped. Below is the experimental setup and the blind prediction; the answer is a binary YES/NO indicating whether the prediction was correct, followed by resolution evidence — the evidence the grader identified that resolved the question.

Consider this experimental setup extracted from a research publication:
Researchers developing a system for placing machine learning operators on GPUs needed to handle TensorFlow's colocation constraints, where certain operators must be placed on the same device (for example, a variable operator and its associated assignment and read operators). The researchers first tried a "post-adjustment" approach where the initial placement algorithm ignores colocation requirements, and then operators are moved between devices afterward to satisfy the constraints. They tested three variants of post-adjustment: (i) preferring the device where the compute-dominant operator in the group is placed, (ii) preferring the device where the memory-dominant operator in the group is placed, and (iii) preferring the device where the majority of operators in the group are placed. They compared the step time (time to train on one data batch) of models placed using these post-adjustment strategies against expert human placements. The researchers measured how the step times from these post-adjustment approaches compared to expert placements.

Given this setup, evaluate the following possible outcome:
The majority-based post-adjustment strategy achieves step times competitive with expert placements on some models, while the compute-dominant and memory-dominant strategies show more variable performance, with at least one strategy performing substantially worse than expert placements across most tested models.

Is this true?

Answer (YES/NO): NO